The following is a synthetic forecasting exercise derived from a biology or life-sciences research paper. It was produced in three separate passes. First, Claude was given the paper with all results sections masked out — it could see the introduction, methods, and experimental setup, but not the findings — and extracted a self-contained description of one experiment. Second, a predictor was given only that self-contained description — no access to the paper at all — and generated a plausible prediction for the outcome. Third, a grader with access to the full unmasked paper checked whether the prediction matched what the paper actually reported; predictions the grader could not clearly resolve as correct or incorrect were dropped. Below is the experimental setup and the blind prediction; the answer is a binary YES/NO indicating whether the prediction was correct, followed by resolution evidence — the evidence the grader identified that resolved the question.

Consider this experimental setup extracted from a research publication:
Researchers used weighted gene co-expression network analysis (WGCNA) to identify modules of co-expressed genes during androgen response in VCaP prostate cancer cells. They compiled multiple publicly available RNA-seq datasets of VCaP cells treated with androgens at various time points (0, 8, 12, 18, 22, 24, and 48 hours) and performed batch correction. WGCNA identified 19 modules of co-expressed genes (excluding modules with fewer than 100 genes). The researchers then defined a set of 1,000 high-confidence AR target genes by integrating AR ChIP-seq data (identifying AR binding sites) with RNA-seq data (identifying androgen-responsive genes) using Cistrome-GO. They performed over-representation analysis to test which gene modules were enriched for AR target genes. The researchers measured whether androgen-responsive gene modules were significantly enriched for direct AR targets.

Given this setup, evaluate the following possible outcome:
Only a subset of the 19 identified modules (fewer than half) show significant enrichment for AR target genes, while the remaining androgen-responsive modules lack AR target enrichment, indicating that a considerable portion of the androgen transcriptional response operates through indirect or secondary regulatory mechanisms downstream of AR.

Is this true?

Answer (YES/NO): YES